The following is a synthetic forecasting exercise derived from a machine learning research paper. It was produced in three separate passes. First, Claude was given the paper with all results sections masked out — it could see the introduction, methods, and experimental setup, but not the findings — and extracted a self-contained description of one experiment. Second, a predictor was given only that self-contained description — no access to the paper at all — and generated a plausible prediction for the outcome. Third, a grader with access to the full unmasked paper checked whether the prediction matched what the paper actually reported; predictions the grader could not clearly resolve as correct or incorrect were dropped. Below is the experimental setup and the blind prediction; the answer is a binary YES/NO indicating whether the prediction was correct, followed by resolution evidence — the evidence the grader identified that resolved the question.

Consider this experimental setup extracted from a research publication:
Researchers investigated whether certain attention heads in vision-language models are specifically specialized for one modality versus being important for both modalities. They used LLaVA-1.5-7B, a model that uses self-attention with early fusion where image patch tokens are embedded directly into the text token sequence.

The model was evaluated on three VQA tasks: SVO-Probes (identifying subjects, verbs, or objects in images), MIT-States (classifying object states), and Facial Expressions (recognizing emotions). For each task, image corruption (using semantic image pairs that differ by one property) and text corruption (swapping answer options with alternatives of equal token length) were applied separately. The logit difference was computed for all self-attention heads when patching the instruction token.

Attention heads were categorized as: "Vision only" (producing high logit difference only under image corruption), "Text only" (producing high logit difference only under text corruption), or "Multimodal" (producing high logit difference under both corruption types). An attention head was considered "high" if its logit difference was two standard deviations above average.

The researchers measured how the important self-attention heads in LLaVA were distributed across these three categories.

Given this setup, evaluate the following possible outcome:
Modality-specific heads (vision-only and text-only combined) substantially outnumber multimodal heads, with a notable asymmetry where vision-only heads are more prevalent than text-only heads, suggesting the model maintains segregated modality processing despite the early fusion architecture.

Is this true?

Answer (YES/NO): YES